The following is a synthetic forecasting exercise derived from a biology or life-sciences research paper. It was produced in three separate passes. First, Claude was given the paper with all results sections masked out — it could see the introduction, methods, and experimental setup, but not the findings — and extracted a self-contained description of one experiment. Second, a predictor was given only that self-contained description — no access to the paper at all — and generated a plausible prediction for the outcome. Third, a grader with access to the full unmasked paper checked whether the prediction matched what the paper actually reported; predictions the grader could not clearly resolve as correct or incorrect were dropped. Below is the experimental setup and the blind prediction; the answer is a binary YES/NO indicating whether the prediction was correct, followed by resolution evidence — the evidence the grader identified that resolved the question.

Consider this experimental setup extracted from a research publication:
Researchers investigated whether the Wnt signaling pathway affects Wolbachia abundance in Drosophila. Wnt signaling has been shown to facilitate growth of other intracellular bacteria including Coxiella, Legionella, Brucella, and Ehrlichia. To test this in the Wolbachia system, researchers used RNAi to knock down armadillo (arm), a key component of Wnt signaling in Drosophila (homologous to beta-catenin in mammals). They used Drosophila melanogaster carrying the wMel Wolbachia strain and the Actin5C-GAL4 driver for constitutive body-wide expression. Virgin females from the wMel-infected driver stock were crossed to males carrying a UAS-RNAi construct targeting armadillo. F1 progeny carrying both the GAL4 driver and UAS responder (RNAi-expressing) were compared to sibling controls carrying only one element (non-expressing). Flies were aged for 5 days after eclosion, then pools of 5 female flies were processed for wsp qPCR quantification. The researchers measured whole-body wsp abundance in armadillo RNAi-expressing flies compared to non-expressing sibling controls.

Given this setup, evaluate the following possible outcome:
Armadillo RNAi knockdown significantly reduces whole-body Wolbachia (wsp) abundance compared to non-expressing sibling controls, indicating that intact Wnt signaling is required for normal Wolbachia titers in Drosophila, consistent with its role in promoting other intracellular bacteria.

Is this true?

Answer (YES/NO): NO